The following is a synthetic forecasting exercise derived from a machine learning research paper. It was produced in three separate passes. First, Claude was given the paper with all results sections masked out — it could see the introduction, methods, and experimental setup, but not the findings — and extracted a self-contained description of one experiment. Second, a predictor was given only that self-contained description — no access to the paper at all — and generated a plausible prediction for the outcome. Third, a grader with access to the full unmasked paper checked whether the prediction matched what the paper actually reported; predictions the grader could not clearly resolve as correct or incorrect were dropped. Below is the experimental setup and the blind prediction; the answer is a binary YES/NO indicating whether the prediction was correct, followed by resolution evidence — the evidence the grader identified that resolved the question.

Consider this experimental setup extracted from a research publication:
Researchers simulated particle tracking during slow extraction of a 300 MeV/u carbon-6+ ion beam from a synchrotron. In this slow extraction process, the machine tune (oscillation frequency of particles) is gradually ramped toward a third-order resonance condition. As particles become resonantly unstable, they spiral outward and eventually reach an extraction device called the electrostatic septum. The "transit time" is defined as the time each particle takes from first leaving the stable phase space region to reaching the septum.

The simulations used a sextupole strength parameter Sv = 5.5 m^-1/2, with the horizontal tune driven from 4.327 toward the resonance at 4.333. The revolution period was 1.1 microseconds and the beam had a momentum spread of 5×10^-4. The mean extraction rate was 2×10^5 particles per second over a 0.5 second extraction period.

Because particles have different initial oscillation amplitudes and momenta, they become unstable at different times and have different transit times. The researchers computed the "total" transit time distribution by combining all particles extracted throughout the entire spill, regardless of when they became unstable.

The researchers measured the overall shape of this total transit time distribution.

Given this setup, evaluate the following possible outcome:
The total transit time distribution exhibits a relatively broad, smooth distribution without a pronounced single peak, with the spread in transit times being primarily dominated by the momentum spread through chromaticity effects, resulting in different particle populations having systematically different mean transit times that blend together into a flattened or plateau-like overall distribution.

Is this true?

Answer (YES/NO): NO